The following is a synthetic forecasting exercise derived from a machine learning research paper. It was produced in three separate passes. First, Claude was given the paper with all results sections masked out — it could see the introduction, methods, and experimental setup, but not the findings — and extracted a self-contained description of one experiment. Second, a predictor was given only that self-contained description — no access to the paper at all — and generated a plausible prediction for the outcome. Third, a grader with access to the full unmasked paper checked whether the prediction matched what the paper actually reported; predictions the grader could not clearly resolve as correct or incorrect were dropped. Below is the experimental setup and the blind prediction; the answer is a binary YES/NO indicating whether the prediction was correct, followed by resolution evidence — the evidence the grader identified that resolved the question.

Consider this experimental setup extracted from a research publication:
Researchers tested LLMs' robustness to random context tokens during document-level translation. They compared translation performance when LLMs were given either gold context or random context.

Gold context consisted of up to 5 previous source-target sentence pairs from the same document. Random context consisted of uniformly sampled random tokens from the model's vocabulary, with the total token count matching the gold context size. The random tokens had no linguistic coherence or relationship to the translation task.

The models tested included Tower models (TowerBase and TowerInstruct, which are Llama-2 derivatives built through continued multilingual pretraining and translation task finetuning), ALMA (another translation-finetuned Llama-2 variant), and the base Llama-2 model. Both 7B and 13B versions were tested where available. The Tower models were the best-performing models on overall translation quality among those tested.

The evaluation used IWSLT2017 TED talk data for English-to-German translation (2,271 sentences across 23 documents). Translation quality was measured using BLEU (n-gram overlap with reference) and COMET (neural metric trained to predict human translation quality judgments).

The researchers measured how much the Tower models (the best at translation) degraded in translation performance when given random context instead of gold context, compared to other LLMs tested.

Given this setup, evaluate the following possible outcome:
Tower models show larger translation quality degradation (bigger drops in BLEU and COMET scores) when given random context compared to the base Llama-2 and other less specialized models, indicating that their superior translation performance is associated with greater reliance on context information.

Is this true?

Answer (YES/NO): NO